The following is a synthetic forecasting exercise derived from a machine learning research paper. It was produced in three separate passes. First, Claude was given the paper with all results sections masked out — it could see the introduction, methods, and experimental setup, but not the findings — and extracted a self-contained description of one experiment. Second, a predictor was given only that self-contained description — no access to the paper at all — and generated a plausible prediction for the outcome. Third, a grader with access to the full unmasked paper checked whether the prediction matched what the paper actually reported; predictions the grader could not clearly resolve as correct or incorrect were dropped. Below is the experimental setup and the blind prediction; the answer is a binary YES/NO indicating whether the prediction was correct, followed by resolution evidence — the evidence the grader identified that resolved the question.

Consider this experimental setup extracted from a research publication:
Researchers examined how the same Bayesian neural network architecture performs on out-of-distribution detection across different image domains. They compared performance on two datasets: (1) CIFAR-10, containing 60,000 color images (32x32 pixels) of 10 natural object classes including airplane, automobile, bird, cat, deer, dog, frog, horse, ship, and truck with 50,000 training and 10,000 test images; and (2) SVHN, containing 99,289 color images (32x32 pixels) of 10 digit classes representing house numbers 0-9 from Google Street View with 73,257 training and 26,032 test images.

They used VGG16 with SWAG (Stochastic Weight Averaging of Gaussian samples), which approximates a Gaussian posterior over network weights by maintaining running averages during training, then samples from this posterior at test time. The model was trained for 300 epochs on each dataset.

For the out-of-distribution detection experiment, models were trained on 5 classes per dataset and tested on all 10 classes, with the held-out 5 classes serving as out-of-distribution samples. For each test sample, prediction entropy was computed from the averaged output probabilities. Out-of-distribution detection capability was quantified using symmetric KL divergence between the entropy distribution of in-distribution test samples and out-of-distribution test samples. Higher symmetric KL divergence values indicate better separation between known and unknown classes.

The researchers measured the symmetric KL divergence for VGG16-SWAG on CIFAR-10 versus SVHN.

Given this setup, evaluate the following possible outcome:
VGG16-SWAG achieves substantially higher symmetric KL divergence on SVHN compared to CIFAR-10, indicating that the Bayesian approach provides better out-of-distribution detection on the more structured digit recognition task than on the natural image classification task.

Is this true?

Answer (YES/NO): YES